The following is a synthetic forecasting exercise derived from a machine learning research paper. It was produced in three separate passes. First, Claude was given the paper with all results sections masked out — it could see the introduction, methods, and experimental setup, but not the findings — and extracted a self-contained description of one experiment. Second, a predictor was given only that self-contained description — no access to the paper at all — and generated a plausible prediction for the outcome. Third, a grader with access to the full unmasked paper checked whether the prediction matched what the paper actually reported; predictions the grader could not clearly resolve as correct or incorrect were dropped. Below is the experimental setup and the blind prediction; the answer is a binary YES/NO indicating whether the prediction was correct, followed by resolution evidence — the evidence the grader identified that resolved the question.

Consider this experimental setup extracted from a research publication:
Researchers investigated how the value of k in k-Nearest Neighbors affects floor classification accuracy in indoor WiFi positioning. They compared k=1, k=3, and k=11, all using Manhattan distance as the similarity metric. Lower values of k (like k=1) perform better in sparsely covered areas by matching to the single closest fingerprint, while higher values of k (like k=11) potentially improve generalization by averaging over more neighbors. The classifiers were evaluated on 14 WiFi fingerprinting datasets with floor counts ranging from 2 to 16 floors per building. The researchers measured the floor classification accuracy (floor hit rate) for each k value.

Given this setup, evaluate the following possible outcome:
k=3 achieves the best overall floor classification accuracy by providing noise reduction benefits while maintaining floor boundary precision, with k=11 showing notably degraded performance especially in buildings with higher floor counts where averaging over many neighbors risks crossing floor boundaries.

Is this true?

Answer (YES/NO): NO